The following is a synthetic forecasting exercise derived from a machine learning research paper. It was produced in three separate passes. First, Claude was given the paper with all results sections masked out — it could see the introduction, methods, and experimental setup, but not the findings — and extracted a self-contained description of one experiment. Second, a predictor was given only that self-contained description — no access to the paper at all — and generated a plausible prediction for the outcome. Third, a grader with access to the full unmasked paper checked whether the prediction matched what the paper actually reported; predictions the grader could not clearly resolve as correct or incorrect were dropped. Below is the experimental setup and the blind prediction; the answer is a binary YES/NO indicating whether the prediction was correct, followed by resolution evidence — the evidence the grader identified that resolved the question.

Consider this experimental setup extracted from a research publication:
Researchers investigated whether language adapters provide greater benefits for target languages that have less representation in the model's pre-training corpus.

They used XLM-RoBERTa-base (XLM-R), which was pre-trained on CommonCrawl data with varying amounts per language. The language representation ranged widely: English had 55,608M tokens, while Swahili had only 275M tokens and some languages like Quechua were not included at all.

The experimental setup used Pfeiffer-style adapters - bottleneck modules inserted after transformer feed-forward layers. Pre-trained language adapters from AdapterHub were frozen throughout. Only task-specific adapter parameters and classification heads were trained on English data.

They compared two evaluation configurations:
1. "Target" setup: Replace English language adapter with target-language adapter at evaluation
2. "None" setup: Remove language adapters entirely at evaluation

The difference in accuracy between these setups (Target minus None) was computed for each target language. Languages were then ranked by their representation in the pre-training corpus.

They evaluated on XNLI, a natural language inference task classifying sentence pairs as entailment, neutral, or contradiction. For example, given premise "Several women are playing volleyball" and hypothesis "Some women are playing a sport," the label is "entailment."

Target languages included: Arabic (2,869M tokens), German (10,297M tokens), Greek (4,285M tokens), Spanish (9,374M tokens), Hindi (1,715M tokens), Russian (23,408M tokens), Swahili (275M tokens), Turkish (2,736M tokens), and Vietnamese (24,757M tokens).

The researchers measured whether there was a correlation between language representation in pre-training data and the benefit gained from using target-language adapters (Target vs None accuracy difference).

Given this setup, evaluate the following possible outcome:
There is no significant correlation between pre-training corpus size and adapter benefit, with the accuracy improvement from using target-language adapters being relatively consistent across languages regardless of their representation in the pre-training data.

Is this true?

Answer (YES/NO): NO